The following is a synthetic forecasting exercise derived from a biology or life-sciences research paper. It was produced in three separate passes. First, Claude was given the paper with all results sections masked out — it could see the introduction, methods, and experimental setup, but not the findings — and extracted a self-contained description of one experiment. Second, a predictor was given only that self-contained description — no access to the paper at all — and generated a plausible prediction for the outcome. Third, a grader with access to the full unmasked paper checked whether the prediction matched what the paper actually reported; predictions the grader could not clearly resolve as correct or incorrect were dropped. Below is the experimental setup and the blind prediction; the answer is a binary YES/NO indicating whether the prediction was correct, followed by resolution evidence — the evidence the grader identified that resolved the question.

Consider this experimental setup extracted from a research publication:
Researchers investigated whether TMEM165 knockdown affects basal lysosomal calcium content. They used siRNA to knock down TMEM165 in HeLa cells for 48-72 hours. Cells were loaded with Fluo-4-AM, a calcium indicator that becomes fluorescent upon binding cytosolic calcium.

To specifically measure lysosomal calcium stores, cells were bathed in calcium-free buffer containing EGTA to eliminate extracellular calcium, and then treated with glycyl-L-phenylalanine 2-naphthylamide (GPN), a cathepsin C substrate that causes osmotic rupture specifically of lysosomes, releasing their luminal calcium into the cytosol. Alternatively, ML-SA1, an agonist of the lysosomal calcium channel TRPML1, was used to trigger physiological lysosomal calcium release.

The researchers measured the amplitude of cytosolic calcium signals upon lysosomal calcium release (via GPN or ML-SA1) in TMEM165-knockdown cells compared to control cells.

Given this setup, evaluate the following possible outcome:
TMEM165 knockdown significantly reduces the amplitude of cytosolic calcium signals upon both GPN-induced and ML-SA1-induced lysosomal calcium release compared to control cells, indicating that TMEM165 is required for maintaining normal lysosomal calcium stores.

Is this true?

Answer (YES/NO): NO